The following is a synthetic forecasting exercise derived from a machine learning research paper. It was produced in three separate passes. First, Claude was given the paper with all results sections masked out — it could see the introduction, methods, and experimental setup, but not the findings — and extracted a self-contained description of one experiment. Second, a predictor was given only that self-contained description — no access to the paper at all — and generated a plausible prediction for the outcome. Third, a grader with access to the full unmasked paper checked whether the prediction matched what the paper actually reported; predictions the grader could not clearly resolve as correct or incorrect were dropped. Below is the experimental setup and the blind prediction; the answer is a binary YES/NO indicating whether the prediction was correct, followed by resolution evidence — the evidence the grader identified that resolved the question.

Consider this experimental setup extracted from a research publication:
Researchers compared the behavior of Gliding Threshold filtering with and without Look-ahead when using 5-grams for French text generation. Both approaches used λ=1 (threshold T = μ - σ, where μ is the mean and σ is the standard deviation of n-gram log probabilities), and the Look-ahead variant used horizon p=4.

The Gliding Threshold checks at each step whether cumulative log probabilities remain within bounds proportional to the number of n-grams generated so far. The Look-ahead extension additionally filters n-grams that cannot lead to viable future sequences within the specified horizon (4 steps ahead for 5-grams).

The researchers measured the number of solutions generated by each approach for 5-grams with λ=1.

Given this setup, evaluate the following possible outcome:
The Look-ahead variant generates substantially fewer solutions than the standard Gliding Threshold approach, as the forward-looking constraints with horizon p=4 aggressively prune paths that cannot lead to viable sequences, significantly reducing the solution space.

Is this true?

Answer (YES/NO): YES